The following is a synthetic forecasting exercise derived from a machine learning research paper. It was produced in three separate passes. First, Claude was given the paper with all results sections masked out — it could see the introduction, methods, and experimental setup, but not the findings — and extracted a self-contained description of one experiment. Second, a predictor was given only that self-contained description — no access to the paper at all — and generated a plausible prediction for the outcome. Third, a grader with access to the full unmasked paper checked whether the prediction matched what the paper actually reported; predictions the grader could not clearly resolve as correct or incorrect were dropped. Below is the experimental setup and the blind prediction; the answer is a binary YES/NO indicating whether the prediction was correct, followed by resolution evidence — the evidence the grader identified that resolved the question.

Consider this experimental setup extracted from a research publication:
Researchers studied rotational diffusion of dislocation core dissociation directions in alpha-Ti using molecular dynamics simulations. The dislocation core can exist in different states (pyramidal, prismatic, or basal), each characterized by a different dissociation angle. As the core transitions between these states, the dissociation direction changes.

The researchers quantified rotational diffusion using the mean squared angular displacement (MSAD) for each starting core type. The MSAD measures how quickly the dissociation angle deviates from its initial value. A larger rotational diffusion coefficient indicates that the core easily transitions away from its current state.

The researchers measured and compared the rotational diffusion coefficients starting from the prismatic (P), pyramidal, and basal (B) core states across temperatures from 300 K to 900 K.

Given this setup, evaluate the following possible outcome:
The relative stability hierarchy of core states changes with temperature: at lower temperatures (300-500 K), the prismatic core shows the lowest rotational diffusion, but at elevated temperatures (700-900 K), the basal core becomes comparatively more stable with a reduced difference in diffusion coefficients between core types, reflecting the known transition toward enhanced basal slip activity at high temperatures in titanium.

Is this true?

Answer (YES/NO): NO